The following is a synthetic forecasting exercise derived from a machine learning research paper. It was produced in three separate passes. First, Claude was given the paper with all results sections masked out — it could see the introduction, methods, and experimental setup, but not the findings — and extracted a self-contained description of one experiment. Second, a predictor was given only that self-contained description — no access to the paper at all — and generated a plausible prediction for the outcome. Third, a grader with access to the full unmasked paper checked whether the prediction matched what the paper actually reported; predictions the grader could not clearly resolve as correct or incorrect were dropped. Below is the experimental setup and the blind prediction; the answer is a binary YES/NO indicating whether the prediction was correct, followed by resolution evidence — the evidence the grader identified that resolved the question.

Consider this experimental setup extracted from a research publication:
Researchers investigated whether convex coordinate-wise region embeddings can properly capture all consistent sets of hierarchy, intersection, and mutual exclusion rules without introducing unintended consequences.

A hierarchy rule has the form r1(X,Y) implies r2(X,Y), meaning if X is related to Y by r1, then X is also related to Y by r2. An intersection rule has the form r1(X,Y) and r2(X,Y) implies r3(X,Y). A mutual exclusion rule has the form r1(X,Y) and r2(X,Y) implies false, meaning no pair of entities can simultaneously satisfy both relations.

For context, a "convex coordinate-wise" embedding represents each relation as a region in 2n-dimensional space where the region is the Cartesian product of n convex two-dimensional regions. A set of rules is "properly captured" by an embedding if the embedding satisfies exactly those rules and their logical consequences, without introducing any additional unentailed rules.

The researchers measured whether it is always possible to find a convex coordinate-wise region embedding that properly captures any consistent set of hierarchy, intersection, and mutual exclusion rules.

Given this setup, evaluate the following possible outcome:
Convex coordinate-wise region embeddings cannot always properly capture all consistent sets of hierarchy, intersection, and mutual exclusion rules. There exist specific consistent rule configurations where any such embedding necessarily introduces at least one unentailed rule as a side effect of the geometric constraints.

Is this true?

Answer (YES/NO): YES